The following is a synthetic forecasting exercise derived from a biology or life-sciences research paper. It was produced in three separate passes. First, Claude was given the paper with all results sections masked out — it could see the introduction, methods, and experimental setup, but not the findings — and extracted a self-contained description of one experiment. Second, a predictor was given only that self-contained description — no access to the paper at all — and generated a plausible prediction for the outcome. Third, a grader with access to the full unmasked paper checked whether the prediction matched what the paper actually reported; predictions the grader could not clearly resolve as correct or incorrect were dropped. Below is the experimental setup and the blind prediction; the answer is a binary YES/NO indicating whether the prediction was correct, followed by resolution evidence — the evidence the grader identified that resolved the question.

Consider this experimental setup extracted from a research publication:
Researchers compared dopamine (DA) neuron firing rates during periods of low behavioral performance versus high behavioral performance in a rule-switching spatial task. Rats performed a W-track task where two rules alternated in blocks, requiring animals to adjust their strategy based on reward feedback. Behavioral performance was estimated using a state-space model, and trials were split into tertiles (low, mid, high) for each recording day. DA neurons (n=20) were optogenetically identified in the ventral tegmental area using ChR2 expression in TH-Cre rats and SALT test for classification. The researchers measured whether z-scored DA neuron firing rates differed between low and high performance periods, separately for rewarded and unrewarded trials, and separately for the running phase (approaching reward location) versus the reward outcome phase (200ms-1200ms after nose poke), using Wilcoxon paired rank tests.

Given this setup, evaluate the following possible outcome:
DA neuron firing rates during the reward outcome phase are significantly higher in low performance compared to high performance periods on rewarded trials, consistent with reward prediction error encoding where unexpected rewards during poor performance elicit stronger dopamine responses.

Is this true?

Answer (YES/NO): NO